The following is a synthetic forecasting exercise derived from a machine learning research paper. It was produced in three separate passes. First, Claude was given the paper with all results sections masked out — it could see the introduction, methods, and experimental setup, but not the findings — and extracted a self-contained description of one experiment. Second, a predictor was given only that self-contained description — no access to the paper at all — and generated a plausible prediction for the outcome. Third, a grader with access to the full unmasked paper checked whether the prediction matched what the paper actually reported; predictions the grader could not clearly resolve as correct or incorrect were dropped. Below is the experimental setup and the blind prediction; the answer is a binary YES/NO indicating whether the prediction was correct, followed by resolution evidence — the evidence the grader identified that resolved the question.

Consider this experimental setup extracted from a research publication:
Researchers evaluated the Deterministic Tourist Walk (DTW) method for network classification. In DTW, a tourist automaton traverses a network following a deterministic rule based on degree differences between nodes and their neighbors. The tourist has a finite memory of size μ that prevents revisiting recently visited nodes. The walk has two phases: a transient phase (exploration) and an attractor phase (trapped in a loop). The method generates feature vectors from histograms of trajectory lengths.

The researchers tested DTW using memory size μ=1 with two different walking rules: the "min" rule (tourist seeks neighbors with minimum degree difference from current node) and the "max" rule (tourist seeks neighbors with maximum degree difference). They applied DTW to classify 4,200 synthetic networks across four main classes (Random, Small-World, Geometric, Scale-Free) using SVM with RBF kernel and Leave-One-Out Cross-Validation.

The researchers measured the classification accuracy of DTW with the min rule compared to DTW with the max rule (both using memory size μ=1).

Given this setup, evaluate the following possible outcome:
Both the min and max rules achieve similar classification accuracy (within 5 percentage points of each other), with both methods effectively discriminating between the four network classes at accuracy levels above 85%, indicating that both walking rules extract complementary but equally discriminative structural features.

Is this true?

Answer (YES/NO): NO